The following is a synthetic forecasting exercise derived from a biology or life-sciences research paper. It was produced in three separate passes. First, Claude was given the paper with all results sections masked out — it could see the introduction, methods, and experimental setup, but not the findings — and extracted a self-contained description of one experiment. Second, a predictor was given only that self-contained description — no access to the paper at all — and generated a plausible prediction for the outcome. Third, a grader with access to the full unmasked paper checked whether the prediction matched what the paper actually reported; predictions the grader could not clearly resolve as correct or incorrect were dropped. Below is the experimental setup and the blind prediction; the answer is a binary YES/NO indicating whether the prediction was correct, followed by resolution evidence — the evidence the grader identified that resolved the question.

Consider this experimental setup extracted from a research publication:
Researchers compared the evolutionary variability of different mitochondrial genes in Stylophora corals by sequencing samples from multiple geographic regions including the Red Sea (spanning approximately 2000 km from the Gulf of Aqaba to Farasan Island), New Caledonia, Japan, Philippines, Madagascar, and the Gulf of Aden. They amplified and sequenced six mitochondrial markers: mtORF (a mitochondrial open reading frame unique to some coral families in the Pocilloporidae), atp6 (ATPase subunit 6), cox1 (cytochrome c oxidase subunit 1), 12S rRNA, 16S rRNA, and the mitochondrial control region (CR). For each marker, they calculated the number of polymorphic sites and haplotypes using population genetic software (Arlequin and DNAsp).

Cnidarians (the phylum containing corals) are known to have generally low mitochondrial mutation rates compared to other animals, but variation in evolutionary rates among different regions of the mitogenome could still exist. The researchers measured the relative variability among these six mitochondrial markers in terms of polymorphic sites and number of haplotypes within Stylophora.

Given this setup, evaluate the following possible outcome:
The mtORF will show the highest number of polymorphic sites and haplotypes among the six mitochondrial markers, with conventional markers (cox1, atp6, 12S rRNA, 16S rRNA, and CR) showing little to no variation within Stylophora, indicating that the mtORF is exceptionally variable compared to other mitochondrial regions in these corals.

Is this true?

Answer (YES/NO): NO